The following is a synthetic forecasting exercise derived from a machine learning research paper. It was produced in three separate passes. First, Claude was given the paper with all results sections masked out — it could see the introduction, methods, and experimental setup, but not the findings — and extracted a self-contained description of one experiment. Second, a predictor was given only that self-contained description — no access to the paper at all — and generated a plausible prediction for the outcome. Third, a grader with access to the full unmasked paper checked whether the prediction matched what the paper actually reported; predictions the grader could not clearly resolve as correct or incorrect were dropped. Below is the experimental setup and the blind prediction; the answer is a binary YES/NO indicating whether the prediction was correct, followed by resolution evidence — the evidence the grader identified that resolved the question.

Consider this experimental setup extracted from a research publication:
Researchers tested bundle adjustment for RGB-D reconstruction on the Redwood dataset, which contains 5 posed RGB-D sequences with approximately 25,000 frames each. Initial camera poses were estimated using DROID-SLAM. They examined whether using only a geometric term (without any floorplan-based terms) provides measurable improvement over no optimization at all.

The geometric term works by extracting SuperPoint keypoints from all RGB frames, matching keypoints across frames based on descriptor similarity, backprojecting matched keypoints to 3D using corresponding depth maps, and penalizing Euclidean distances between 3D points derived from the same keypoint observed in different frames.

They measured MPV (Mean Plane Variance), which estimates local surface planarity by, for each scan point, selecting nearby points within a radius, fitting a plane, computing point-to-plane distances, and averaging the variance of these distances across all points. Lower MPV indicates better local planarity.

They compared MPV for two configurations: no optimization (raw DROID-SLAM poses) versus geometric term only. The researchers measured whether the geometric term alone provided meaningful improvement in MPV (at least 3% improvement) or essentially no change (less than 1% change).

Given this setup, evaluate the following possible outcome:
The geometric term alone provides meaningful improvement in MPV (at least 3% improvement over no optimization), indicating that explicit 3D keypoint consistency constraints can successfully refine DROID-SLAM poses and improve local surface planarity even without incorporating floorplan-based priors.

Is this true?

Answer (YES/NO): YES